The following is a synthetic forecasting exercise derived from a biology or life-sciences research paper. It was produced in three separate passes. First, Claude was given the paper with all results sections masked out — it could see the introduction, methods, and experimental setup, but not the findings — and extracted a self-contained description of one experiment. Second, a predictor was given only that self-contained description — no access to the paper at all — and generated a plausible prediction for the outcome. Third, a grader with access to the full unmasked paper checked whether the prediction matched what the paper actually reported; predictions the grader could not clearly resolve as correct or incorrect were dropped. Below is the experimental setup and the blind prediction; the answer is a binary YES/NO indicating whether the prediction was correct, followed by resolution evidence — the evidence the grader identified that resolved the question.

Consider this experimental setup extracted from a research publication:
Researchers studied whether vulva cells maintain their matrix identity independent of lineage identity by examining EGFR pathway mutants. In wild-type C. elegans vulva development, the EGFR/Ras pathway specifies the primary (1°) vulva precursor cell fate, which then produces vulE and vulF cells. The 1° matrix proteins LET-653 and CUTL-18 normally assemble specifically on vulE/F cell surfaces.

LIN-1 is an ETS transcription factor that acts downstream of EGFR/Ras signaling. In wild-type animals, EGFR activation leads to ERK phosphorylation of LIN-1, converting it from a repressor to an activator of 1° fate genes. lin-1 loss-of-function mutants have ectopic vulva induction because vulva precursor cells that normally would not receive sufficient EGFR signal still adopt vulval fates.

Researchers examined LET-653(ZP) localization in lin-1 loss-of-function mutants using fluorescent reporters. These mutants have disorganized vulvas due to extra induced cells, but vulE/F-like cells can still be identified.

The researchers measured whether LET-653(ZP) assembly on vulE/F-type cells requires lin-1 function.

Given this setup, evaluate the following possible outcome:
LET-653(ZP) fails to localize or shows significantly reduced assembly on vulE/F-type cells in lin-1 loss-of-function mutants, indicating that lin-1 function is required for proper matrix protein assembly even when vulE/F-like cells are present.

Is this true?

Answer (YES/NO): NO